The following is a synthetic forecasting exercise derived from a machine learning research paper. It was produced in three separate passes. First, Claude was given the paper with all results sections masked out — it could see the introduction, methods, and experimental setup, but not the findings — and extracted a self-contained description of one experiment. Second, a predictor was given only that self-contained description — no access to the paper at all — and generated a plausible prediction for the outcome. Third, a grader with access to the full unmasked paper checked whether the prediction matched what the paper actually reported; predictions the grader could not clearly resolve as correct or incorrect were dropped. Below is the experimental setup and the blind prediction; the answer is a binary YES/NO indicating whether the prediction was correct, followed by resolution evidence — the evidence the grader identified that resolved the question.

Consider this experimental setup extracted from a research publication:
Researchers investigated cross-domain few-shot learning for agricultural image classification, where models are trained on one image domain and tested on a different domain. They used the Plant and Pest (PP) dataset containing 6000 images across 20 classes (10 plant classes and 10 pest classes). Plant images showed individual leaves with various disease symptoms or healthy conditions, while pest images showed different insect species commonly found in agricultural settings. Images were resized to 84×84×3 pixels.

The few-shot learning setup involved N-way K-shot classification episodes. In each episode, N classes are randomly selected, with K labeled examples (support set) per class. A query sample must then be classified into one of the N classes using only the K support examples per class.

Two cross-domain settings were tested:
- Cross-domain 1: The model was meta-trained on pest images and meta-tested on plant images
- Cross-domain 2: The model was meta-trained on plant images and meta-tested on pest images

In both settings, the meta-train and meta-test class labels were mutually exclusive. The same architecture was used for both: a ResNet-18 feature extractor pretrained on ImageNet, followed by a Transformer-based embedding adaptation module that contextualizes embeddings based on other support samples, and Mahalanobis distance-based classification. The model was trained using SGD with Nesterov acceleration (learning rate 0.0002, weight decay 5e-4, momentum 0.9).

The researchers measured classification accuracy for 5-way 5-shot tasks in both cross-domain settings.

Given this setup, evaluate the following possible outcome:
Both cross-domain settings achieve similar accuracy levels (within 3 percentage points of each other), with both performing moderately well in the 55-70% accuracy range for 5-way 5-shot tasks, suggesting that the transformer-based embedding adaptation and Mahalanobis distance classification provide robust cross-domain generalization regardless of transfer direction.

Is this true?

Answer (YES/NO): NO